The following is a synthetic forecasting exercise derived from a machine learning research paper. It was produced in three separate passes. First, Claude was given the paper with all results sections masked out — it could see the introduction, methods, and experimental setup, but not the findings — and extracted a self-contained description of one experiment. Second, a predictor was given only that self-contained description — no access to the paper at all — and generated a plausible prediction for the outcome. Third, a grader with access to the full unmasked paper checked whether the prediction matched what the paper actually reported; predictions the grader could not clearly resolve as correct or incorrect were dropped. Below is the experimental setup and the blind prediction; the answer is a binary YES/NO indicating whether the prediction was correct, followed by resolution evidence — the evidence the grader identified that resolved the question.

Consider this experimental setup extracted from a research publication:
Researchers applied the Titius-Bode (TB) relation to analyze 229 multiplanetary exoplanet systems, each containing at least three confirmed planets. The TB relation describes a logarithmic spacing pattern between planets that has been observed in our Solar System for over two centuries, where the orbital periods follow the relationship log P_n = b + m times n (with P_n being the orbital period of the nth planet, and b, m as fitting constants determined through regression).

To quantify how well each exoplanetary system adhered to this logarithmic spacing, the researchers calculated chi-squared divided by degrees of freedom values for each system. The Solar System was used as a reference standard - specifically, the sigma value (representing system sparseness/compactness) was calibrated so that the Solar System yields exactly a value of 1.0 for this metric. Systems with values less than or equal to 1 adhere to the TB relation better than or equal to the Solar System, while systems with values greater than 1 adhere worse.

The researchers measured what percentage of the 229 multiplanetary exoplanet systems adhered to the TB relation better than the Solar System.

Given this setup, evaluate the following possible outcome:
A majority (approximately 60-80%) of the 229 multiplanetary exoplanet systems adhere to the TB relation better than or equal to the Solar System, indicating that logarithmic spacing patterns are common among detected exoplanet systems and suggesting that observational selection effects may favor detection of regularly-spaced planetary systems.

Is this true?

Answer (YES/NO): NO